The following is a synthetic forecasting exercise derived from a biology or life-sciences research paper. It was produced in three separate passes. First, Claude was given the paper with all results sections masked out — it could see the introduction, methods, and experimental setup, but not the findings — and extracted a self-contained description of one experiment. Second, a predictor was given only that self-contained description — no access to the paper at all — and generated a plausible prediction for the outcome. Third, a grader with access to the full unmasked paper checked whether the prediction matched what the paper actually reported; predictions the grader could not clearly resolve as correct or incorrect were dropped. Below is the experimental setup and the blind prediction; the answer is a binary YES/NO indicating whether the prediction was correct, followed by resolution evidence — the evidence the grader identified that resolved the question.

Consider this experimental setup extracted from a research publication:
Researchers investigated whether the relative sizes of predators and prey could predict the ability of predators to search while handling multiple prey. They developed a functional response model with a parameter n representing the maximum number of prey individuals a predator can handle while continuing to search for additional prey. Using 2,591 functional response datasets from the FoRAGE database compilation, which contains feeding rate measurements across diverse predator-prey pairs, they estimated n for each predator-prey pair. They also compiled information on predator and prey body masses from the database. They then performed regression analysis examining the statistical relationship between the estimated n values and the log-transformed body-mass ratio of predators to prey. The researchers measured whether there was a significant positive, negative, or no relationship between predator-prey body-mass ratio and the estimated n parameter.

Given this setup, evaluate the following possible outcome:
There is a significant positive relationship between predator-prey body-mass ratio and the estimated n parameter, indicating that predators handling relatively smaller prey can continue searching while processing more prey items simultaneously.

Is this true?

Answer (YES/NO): YES